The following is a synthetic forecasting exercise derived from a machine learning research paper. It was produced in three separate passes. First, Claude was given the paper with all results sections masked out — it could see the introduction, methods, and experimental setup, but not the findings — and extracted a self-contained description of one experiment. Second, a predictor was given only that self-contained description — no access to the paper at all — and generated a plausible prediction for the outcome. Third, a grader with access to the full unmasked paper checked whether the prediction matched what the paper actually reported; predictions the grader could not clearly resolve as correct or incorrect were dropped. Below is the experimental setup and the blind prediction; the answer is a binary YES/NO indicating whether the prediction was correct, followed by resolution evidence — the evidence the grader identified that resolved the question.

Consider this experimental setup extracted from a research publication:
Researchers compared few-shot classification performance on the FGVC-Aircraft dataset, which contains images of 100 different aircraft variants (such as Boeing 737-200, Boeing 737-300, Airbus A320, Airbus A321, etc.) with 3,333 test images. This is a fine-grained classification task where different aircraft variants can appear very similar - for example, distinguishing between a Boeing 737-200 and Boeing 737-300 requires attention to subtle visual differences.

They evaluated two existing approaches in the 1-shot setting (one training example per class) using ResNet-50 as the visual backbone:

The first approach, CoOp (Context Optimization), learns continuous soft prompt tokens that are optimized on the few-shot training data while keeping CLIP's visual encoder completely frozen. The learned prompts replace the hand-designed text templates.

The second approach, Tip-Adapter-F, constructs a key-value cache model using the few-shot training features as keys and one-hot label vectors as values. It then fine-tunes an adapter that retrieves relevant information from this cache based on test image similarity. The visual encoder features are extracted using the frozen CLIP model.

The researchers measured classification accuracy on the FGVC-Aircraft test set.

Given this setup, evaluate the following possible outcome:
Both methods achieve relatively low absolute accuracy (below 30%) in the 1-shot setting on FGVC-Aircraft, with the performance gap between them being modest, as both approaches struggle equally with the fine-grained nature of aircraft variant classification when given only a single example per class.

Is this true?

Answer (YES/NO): NO